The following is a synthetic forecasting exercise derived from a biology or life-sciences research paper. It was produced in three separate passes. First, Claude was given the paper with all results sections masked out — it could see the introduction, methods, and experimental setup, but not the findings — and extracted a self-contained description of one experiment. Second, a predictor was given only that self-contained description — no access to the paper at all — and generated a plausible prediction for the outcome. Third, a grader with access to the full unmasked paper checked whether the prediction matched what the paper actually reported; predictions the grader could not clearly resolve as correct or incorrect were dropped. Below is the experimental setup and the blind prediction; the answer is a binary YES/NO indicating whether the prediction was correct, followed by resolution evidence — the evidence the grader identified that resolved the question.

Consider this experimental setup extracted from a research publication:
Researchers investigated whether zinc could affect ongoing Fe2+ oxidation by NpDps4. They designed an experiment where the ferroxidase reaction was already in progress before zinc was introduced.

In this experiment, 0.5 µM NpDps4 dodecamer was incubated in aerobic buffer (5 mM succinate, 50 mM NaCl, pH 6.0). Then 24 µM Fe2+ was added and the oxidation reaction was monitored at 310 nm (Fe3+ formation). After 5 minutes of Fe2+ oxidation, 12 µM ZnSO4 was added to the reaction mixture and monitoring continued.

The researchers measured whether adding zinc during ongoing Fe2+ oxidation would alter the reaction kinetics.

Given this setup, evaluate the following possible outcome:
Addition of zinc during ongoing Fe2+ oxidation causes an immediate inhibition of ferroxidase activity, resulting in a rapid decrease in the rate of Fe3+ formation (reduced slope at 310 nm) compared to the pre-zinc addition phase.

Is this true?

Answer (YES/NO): YES